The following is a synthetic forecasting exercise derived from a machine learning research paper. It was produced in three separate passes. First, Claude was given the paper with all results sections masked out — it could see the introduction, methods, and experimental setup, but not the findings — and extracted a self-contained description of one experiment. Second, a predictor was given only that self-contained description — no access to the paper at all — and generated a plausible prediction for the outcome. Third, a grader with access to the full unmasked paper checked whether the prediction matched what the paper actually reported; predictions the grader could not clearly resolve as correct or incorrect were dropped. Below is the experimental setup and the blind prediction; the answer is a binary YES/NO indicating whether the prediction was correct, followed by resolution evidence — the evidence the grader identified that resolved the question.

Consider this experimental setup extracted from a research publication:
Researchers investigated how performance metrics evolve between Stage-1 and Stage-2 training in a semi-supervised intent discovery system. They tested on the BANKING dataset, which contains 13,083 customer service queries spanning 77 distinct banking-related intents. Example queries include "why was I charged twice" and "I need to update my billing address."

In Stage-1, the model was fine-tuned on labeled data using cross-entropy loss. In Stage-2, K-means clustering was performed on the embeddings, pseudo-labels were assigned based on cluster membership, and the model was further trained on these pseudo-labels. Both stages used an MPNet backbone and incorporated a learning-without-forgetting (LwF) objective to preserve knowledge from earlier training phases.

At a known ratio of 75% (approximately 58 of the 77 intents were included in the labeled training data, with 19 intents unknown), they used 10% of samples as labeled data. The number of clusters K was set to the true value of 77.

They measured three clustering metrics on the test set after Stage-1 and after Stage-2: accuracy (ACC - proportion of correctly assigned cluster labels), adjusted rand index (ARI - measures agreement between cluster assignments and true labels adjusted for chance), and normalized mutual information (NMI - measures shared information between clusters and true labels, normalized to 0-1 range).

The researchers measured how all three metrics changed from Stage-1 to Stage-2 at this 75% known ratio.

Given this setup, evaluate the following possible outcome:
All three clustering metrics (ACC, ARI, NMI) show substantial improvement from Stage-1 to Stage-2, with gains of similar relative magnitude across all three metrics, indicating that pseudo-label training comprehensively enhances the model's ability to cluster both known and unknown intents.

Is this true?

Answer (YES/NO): NO